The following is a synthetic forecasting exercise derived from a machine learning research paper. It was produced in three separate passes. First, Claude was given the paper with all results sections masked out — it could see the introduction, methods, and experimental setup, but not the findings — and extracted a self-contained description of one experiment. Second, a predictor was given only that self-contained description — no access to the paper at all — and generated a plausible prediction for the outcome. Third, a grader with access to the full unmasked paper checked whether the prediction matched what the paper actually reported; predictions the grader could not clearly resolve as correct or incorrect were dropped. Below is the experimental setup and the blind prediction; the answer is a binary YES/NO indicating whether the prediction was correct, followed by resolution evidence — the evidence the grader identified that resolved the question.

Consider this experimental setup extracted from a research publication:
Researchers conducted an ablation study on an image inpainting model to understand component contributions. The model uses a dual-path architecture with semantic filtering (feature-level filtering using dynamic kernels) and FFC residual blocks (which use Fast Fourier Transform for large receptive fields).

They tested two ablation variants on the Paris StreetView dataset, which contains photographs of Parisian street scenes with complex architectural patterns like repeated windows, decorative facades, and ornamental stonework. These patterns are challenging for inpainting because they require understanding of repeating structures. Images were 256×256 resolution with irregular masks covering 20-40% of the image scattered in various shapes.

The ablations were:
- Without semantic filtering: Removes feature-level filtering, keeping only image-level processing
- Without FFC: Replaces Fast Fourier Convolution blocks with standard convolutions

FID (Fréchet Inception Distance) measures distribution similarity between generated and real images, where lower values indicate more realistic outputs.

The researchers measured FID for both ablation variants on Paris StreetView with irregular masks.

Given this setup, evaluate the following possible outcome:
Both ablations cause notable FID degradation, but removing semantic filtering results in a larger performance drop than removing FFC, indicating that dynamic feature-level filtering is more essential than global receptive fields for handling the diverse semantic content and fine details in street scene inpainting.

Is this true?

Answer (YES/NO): YES